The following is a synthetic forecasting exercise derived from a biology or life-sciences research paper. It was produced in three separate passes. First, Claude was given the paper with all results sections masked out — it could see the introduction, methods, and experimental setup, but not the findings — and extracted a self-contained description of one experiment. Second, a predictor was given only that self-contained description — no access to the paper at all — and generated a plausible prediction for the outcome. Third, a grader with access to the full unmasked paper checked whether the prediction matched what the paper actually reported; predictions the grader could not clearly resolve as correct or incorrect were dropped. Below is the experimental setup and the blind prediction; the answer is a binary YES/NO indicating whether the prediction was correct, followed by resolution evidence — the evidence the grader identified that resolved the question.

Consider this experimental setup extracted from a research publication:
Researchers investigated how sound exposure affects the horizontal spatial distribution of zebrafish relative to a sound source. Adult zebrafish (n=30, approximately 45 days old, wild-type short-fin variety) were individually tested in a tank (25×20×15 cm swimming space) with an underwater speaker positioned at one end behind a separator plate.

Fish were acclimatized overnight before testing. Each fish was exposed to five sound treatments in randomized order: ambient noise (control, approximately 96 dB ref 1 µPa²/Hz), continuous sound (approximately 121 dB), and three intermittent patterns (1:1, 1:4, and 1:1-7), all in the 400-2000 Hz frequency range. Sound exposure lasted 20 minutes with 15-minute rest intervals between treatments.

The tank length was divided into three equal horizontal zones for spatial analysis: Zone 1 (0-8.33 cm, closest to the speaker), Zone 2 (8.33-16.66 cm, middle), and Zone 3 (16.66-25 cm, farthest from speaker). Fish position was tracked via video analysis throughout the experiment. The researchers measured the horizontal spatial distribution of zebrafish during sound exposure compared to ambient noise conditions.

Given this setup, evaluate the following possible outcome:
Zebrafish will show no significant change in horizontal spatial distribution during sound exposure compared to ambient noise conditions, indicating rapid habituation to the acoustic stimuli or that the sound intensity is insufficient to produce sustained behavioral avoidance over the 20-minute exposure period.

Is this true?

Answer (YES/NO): NO